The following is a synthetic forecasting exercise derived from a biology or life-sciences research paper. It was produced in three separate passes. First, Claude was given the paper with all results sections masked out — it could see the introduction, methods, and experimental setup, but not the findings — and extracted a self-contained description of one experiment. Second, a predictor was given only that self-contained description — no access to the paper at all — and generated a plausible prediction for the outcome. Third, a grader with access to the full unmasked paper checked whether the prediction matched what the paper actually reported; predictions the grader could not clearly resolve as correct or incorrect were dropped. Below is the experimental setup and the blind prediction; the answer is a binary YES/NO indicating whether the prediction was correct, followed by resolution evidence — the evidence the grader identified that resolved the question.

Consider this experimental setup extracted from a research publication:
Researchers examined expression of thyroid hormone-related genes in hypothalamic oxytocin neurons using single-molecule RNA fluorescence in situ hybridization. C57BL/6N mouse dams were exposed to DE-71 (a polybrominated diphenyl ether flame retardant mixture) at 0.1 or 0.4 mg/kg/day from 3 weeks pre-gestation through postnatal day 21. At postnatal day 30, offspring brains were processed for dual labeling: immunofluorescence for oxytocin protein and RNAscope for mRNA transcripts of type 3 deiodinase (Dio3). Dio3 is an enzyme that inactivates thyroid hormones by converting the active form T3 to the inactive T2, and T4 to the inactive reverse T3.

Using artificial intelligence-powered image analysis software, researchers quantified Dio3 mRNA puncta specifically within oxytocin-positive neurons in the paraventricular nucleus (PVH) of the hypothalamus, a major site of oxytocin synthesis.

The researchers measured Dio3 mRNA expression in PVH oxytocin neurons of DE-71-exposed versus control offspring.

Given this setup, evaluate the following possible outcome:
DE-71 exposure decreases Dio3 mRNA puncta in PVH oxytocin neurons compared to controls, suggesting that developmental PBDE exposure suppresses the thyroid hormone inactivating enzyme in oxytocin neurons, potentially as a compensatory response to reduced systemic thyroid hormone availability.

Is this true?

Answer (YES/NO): NO